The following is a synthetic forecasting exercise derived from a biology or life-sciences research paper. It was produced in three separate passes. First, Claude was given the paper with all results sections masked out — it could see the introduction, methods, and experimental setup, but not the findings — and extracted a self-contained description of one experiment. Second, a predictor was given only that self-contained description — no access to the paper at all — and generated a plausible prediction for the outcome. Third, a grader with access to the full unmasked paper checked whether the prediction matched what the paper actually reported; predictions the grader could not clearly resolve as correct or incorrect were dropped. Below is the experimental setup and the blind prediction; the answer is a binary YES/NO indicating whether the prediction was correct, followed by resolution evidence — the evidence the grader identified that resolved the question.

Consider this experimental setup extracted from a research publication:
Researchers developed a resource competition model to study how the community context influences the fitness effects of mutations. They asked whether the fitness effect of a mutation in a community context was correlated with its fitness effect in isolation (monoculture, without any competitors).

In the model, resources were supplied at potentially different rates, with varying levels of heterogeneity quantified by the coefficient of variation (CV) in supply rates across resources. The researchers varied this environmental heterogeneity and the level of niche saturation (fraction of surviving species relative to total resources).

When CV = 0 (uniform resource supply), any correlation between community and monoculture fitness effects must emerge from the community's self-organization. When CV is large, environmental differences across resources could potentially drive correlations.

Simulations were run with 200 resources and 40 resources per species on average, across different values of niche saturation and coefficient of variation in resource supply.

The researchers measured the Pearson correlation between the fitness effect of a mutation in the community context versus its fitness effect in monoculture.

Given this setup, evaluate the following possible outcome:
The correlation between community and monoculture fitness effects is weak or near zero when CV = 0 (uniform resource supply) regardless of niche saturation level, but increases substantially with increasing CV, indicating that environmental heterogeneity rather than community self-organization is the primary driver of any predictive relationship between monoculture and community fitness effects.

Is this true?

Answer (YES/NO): YES